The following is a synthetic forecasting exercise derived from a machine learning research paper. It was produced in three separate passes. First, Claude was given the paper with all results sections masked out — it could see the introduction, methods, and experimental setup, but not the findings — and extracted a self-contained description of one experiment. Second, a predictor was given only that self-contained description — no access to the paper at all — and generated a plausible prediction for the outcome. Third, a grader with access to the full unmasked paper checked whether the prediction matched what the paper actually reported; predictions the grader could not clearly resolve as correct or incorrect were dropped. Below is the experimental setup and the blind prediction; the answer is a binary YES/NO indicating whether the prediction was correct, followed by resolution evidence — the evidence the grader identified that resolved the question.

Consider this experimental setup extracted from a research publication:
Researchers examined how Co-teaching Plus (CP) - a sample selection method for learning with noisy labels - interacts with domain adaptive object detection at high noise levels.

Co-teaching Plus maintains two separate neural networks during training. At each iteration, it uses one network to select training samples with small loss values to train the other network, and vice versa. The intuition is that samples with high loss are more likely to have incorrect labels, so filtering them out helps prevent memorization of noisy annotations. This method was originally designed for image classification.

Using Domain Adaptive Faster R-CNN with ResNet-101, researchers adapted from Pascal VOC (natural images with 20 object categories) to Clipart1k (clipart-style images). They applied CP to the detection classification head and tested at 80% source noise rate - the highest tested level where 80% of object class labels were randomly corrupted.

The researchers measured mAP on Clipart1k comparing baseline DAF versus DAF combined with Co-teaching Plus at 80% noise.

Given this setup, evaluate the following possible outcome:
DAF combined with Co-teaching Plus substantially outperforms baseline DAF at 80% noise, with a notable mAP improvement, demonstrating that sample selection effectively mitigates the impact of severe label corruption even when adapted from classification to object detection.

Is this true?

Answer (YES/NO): NO